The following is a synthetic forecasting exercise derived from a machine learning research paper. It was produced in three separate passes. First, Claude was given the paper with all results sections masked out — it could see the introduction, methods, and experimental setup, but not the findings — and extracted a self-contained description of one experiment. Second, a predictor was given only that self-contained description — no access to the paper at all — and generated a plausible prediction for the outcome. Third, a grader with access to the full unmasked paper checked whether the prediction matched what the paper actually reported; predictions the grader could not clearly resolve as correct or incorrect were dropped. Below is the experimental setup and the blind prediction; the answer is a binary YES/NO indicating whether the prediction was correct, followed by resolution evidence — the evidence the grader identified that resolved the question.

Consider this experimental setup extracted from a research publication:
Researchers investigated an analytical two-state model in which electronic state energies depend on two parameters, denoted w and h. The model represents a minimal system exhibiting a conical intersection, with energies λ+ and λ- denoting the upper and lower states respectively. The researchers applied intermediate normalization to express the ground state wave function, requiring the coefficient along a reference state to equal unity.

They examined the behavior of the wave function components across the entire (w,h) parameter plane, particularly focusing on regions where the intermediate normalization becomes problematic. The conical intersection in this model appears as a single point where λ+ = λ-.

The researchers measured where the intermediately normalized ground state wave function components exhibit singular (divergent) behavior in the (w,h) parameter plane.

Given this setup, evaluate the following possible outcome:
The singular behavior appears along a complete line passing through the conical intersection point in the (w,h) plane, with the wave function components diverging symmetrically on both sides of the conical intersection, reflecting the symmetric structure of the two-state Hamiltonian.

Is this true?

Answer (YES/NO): NO